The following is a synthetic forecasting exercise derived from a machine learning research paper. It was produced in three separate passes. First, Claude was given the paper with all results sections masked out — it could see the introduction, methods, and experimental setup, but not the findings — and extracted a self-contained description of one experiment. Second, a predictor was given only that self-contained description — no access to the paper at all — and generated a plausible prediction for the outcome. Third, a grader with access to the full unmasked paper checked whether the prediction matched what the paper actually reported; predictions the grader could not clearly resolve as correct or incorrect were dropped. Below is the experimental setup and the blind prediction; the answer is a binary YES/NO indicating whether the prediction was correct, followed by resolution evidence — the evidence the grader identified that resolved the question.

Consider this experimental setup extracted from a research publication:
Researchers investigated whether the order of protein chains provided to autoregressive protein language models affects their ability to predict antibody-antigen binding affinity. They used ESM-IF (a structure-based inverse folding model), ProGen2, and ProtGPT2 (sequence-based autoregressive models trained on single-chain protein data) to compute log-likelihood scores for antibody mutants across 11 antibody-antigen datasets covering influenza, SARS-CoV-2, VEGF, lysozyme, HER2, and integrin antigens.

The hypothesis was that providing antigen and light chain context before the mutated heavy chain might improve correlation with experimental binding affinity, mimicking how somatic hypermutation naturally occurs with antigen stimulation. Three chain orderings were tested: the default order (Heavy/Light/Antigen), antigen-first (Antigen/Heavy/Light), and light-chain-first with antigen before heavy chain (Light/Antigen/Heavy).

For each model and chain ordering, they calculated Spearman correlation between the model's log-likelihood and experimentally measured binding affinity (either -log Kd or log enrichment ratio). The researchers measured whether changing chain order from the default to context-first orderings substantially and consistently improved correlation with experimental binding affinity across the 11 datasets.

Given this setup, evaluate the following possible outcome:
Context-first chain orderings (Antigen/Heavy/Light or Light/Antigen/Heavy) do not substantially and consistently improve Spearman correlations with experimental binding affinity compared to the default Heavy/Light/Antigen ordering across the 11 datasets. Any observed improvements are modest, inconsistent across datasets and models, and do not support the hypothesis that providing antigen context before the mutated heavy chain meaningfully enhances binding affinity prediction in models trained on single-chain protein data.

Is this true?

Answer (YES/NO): YES